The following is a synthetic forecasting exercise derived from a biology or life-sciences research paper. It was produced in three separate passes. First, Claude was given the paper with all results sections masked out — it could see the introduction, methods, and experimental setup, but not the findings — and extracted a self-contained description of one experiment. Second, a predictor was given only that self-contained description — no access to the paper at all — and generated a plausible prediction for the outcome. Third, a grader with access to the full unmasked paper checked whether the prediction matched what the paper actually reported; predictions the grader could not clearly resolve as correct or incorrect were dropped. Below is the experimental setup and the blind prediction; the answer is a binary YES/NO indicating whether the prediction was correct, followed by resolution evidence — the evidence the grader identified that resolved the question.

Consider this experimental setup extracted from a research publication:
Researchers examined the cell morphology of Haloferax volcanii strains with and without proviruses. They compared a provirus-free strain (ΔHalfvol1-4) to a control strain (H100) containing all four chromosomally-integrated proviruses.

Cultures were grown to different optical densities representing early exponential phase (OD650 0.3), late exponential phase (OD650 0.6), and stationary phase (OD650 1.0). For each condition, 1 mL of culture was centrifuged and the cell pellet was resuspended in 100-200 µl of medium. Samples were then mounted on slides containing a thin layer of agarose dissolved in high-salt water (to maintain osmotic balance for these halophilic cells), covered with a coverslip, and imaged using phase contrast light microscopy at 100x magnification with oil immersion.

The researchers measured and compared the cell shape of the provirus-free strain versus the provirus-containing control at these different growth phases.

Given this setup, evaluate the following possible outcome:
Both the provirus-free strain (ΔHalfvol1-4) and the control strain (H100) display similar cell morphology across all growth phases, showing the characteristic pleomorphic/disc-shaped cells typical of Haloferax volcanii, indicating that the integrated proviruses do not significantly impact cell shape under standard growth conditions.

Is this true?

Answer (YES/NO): NO